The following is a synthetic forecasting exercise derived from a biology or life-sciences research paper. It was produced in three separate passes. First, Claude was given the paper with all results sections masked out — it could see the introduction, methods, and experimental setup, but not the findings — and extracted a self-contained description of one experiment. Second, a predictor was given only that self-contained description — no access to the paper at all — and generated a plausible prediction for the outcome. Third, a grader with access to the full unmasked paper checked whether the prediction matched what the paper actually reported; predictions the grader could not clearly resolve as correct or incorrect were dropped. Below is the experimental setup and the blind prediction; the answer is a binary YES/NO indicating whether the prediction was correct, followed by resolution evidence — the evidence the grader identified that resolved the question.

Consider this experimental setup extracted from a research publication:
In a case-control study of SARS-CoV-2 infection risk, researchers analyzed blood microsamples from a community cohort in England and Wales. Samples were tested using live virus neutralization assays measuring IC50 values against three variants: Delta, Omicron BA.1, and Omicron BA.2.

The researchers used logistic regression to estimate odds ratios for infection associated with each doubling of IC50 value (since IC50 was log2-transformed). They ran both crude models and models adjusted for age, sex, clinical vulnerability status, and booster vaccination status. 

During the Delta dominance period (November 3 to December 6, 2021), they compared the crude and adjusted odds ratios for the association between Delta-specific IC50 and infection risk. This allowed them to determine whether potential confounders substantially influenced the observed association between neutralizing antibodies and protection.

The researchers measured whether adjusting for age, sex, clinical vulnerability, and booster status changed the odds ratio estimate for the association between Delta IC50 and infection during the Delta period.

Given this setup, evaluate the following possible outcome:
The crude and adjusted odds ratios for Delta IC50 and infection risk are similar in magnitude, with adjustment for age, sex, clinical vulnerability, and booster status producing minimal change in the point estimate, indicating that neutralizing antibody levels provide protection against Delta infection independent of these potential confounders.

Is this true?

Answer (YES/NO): YES